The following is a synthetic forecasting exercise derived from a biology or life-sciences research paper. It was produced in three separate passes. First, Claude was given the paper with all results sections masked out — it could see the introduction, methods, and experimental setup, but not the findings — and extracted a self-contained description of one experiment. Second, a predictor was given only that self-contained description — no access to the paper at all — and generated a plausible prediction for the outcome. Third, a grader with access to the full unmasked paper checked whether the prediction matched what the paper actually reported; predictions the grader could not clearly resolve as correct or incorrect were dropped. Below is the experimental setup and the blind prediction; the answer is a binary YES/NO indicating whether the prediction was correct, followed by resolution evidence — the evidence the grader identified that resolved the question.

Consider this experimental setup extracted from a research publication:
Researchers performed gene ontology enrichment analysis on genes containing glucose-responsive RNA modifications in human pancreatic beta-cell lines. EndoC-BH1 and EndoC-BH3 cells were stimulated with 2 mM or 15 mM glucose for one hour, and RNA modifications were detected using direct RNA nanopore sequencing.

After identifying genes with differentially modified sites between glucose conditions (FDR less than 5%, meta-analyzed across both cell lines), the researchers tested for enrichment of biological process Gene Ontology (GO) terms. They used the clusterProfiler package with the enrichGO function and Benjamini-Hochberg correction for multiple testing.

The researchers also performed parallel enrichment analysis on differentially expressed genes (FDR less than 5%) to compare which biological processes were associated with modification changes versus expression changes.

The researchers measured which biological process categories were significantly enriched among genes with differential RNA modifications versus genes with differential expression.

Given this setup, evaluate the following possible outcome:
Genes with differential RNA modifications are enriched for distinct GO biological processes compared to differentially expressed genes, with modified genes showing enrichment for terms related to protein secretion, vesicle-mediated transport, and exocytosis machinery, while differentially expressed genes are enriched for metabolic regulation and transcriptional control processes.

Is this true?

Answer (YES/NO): NO